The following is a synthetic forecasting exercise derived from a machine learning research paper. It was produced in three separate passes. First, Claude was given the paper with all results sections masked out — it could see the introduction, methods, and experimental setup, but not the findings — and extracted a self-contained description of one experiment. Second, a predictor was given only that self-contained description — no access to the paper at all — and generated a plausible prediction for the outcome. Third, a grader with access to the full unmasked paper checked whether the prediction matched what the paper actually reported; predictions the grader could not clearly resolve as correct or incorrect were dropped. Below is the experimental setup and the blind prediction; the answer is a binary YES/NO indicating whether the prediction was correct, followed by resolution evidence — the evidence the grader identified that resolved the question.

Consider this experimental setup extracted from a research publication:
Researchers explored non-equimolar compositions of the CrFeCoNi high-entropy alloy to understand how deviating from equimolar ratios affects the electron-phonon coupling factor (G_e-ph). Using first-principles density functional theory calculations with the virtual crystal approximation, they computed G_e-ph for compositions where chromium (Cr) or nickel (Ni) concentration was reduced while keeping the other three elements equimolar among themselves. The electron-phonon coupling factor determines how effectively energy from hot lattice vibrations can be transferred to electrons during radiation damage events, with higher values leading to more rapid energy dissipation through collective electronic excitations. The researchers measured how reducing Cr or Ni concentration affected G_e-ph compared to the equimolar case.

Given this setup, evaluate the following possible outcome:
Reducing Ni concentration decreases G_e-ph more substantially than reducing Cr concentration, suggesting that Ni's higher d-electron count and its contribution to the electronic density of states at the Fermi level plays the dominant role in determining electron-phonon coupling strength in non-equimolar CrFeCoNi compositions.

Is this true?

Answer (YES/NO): NO